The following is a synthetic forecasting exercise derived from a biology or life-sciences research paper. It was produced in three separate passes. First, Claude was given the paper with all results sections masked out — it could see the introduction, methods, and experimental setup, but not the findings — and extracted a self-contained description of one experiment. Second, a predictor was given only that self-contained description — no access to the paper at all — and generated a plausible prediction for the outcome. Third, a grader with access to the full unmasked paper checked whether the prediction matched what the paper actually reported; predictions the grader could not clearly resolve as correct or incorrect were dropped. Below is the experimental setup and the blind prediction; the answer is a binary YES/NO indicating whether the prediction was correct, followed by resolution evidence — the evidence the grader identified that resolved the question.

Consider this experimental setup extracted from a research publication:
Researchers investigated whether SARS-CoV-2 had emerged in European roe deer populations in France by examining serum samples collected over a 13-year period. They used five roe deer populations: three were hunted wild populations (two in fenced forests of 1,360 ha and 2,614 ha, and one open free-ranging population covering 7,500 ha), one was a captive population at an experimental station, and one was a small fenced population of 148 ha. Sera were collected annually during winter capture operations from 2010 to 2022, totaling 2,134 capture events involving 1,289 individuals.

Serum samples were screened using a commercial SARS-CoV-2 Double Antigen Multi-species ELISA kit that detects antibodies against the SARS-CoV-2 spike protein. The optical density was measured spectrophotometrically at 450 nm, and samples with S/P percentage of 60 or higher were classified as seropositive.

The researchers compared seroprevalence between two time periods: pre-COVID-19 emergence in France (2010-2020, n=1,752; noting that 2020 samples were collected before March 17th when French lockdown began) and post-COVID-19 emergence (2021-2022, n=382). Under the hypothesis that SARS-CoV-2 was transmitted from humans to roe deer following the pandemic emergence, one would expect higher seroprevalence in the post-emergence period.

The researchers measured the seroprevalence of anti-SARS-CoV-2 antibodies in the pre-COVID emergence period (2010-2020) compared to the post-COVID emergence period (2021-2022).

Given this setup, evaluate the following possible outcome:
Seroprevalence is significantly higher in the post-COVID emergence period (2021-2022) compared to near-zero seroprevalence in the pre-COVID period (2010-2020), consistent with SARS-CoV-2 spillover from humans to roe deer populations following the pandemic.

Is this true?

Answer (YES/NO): NO